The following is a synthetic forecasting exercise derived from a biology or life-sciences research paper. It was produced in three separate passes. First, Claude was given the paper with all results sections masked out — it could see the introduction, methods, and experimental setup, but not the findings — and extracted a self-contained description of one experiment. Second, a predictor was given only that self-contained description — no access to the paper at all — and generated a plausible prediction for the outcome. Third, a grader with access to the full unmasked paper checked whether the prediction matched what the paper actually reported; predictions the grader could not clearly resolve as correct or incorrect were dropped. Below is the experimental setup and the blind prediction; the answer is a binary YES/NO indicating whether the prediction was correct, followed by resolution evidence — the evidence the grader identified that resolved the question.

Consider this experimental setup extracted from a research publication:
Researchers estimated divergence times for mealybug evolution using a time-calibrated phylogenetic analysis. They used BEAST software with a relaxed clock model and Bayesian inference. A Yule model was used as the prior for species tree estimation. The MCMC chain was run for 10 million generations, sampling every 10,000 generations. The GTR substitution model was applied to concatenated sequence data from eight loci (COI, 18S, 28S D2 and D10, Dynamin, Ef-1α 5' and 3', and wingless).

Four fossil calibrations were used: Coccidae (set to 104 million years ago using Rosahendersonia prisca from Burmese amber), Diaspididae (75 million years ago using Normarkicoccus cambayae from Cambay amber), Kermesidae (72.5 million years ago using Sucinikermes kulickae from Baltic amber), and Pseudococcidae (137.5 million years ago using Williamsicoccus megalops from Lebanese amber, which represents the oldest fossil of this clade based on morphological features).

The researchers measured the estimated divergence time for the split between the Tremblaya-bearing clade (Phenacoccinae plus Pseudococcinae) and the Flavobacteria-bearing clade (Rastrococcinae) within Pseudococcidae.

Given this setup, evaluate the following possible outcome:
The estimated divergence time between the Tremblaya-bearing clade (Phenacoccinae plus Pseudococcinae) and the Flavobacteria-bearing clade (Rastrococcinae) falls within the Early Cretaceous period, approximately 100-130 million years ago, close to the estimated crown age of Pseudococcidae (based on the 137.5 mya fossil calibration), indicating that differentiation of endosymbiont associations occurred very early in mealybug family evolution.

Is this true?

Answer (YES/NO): NO